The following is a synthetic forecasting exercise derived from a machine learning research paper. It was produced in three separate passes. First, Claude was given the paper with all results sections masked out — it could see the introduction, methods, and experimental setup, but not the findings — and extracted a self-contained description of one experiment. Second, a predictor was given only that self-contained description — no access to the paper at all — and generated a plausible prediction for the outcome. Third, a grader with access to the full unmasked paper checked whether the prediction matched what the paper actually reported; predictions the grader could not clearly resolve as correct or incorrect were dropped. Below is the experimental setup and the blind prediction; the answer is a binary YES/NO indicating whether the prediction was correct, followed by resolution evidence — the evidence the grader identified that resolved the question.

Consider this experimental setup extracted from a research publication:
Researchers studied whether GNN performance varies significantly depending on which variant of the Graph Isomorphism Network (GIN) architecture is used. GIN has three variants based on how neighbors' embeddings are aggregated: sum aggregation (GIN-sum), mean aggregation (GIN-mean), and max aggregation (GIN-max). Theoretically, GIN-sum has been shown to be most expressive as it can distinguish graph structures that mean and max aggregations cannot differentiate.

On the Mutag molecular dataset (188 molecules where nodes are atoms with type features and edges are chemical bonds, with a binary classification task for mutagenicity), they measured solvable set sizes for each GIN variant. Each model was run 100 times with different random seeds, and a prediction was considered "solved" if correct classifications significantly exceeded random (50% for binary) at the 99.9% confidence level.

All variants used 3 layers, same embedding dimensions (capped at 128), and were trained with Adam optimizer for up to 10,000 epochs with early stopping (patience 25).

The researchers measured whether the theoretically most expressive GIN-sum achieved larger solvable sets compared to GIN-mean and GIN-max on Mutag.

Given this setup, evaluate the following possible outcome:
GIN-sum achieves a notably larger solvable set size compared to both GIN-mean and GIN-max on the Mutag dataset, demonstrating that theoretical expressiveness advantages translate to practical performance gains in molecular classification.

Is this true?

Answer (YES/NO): NO